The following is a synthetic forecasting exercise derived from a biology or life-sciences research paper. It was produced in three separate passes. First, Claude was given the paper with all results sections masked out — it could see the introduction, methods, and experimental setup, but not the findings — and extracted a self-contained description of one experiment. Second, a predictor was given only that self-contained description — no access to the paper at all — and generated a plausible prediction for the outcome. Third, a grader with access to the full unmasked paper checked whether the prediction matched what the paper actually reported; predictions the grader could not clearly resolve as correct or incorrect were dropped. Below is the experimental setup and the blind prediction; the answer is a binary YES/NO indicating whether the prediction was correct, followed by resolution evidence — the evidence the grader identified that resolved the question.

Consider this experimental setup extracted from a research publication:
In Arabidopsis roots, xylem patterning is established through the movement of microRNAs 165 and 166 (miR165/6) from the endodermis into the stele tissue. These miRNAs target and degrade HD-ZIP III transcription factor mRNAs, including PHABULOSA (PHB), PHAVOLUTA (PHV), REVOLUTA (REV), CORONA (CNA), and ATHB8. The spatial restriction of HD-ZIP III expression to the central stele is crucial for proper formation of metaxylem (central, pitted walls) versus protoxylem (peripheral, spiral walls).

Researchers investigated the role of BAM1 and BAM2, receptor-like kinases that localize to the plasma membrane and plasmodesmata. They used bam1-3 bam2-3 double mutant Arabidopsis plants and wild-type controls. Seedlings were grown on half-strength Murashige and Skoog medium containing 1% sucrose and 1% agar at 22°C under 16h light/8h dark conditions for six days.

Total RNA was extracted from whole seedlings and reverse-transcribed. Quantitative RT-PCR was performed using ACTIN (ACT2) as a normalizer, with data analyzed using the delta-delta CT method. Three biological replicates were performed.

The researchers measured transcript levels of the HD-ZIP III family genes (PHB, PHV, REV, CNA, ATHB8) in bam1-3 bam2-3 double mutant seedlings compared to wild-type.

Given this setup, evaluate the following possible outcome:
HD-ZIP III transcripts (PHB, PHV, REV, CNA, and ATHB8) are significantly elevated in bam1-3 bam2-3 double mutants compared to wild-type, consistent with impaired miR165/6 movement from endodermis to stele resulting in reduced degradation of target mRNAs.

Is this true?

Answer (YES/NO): YES